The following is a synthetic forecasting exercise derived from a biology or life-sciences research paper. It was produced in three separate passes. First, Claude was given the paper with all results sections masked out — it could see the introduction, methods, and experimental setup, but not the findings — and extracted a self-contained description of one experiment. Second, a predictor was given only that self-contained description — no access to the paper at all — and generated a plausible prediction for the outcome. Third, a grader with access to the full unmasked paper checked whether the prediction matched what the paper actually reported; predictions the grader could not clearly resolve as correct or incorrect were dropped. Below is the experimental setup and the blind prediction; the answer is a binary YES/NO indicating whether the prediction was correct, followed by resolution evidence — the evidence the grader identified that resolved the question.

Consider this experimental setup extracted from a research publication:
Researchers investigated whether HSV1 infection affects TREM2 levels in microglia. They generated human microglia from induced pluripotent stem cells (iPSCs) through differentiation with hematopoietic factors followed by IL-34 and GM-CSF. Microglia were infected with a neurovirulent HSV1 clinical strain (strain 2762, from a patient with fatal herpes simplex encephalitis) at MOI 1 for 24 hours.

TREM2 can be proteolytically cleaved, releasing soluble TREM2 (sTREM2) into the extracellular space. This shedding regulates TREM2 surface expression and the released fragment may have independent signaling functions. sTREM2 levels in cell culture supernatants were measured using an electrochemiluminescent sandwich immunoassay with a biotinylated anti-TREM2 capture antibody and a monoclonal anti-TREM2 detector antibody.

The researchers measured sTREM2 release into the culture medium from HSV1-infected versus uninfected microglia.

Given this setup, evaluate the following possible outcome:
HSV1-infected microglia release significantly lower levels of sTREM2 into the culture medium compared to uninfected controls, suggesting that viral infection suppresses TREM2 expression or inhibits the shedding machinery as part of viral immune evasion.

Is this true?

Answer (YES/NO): YES